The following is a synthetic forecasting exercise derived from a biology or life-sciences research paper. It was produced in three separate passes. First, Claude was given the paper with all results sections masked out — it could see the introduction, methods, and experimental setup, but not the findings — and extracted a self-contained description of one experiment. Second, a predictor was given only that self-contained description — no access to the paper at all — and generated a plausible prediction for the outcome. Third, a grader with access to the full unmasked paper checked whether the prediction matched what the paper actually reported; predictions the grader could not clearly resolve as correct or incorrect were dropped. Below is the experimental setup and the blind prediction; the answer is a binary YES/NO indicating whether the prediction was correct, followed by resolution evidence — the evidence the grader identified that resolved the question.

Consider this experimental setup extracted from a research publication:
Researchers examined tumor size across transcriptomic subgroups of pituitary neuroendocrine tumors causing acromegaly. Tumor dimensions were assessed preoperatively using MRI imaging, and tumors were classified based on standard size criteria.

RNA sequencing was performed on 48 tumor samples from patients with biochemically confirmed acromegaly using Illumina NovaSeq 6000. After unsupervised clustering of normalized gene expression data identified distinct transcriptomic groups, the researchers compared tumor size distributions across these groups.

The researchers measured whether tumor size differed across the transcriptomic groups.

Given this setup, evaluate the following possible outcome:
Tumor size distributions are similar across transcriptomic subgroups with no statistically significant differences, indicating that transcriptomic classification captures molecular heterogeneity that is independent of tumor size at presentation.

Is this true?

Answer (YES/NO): NO